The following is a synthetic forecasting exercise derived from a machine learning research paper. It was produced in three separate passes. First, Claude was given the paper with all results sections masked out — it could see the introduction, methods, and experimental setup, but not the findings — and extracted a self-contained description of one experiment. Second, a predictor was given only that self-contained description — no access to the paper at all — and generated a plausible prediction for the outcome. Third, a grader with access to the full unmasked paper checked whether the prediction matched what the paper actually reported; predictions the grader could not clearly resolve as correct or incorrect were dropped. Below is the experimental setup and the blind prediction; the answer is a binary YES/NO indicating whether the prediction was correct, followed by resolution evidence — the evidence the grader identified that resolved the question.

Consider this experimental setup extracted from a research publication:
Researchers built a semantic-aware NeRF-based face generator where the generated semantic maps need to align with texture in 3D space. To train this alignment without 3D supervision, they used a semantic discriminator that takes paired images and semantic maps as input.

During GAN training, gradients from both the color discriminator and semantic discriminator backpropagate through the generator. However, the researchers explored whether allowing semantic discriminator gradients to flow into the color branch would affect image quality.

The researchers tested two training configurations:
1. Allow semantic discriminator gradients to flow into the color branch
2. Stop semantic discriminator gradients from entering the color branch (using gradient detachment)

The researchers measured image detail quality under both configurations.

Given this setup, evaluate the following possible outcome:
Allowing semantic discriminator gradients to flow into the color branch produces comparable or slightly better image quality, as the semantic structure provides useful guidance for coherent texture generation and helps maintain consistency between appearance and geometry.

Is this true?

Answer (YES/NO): NO